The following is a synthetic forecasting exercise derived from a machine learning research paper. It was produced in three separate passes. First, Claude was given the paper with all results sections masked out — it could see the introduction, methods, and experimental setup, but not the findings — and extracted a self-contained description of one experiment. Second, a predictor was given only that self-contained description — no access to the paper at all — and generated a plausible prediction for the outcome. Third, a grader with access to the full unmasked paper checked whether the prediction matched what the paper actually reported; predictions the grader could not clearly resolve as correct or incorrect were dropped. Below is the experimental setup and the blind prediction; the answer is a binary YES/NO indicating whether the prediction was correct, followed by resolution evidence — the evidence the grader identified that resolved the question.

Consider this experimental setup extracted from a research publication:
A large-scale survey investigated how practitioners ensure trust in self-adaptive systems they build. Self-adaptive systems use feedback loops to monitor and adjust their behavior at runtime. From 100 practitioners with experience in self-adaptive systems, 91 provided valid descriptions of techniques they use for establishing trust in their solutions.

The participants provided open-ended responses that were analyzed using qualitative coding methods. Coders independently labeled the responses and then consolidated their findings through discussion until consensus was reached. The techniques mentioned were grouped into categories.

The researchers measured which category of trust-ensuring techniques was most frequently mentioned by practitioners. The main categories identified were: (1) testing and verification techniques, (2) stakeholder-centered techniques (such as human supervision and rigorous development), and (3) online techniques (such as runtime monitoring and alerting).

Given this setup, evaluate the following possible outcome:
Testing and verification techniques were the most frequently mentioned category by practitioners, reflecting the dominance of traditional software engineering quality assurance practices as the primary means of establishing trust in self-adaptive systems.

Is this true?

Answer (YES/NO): YES